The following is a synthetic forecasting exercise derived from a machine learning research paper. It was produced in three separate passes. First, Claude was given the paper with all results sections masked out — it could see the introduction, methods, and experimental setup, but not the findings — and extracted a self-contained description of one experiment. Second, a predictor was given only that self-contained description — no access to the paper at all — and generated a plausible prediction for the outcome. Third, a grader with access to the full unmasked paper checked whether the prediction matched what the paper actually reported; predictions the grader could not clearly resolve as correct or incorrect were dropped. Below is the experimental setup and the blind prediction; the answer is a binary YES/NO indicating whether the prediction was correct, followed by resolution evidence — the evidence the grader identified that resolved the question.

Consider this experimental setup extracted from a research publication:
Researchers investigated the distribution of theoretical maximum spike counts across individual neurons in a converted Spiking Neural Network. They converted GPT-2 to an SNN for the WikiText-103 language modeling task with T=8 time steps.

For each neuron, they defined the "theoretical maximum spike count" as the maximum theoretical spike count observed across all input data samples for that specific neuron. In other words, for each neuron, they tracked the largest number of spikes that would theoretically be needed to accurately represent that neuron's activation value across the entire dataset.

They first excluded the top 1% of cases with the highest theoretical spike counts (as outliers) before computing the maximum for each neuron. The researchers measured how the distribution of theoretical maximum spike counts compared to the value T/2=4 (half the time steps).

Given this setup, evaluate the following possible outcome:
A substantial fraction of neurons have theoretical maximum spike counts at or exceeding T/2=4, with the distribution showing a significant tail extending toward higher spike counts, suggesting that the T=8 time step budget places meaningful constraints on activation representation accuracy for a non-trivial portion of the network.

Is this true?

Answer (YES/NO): YES